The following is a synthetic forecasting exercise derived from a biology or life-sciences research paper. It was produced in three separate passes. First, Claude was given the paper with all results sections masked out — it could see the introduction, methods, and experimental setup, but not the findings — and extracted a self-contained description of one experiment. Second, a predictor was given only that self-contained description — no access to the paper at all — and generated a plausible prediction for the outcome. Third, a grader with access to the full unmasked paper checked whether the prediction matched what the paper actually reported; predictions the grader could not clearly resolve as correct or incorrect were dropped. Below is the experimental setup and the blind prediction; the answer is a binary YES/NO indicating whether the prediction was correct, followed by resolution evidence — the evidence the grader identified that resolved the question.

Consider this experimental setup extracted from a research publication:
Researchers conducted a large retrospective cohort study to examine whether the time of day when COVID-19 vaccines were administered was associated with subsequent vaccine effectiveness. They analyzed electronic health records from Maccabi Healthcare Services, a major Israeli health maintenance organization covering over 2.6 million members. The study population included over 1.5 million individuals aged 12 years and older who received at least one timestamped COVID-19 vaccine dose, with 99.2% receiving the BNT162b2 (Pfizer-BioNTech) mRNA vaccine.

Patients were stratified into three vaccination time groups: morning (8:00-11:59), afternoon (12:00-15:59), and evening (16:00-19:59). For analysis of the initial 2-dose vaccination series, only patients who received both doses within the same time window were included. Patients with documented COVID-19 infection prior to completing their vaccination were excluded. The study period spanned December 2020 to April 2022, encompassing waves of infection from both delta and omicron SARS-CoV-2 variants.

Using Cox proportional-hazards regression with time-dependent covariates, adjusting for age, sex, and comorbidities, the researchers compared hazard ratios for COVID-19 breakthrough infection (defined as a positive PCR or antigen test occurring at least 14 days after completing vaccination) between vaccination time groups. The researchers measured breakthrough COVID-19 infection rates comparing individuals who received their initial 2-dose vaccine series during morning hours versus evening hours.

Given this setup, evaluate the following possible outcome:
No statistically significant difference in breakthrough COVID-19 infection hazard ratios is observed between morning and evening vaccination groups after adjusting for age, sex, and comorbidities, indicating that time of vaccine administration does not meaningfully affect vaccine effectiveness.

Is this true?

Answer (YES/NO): NO